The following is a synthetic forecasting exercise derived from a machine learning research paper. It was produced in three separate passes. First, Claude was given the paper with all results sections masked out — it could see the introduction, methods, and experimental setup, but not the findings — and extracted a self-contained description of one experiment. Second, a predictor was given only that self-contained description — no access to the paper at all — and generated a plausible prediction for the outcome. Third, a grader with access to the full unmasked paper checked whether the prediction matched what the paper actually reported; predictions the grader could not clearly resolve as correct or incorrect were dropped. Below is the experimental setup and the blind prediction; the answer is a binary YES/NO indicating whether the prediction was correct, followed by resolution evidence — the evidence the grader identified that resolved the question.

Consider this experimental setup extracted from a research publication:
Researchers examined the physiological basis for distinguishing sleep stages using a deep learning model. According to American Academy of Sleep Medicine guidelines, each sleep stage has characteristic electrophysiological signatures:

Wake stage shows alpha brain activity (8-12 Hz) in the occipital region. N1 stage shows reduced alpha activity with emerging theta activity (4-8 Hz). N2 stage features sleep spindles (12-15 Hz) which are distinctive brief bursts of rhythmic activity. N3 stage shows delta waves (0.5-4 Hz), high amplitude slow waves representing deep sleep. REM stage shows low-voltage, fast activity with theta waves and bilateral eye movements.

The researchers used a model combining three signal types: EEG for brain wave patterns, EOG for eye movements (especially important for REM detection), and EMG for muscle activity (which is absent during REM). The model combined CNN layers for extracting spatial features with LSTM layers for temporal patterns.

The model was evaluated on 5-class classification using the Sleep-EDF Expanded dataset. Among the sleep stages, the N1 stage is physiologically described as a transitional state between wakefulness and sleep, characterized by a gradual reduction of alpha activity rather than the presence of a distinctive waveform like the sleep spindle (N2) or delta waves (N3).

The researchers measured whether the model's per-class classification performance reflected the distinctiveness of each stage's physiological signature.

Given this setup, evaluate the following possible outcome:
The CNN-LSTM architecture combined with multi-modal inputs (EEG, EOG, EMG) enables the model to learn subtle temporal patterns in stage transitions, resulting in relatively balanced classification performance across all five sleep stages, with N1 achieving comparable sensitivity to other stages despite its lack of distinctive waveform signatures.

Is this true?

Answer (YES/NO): NO